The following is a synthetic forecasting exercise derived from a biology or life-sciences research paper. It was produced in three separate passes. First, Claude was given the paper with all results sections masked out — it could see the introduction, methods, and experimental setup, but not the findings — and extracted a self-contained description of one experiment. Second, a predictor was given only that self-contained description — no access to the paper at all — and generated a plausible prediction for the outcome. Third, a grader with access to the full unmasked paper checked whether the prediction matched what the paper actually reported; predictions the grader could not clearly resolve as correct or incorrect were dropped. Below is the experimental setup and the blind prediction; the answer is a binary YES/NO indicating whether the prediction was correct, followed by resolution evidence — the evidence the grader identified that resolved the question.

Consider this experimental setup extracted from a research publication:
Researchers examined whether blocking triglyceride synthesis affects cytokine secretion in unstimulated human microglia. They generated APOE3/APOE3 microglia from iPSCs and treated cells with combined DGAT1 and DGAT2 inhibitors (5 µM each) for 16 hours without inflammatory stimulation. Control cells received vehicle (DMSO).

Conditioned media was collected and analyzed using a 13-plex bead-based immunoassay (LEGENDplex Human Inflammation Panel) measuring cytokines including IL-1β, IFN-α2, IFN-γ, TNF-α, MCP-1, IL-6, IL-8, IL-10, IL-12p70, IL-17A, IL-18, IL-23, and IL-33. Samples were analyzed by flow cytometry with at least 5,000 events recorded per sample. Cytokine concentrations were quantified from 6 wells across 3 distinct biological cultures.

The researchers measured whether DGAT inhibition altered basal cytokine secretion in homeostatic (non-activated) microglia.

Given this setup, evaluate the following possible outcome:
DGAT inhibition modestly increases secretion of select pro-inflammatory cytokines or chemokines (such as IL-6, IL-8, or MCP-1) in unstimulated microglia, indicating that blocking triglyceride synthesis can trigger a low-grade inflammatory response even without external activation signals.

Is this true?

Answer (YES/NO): NO